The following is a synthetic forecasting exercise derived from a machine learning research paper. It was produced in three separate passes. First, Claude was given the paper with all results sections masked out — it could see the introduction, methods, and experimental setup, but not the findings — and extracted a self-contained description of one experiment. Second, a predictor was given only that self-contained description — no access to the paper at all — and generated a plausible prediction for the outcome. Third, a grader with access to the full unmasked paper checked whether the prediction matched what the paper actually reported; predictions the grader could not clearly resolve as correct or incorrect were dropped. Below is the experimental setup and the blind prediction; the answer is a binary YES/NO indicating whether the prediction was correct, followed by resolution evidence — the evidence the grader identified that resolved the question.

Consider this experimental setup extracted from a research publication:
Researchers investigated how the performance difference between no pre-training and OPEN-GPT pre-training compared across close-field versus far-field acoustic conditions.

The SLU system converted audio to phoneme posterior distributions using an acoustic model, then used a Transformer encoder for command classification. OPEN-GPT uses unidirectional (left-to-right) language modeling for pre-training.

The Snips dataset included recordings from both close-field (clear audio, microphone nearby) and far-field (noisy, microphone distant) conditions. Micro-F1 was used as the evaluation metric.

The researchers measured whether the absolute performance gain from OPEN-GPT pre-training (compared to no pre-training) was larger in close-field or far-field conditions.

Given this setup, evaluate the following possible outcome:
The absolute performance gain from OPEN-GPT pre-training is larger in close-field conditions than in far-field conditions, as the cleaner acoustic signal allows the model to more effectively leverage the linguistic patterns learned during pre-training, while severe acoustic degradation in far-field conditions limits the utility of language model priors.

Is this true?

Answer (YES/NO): NO